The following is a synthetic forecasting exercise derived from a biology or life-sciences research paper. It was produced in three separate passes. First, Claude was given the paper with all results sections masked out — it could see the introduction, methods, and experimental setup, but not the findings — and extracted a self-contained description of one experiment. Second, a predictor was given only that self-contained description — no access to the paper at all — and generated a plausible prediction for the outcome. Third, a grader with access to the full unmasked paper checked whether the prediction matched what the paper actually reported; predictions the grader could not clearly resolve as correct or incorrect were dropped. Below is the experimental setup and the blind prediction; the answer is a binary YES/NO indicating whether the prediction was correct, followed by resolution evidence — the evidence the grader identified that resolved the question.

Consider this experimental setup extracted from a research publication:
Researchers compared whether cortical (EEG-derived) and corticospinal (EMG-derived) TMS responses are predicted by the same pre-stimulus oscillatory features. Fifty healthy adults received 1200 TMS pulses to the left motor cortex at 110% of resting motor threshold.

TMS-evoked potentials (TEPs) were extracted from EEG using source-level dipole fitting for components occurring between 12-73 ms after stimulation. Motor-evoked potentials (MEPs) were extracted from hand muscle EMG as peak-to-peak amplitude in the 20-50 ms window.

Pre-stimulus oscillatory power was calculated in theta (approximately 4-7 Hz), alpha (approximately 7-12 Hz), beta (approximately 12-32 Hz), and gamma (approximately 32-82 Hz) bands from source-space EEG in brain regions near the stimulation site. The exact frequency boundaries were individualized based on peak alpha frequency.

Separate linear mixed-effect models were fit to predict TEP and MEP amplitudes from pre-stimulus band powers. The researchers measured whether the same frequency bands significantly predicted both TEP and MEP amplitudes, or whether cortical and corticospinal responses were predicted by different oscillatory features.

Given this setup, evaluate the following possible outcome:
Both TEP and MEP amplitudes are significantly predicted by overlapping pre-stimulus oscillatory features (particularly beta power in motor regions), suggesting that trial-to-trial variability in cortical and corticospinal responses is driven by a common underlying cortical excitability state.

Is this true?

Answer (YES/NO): NO